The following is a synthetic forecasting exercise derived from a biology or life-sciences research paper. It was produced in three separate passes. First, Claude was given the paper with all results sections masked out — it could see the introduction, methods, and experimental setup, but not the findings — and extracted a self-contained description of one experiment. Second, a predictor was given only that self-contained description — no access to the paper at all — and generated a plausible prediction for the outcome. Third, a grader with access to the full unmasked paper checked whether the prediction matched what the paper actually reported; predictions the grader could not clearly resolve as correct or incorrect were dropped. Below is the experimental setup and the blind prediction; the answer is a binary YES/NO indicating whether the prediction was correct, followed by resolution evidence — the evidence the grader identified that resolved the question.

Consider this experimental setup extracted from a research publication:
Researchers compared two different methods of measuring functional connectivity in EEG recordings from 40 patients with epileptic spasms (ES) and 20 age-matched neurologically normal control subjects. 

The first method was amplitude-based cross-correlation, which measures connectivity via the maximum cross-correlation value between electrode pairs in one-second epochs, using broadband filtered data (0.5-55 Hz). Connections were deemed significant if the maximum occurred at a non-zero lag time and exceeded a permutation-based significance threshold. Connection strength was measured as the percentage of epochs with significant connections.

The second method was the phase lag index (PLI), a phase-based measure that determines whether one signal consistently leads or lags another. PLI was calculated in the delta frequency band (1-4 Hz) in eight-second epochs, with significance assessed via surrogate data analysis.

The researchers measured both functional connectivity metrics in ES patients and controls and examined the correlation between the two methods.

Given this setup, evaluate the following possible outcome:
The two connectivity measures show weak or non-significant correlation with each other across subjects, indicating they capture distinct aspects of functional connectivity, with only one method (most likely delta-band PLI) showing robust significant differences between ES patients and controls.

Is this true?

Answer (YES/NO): NO